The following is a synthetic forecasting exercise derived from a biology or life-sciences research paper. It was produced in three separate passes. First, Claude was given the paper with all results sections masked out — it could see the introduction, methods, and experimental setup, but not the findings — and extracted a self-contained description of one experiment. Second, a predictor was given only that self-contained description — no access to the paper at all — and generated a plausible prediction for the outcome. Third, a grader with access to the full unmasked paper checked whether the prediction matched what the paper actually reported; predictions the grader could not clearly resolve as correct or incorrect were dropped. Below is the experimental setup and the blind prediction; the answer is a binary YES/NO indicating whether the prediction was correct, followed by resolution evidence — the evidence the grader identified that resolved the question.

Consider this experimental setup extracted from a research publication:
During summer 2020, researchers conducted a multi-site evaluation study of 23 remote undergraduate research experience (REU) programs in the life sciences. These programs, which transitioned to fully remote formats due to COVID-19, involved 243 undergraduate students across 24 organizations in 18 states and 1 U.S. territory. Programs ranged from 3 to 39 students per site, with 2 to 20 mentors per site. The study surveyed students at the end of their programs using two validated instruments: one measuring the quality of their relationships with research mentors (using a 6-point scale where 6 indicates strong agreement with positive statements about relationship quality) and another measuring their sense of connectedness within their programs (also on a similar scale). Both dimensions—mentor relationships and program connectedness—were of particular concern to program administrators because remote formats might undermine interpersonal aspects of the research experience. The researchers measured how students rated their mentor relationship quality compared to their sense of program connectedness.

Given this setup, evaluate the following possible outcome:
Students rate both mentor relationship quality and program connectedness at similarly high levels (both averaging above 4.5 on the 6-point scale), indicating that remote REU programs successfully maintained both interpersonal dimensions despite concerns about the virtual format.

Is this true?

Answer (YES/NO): NO